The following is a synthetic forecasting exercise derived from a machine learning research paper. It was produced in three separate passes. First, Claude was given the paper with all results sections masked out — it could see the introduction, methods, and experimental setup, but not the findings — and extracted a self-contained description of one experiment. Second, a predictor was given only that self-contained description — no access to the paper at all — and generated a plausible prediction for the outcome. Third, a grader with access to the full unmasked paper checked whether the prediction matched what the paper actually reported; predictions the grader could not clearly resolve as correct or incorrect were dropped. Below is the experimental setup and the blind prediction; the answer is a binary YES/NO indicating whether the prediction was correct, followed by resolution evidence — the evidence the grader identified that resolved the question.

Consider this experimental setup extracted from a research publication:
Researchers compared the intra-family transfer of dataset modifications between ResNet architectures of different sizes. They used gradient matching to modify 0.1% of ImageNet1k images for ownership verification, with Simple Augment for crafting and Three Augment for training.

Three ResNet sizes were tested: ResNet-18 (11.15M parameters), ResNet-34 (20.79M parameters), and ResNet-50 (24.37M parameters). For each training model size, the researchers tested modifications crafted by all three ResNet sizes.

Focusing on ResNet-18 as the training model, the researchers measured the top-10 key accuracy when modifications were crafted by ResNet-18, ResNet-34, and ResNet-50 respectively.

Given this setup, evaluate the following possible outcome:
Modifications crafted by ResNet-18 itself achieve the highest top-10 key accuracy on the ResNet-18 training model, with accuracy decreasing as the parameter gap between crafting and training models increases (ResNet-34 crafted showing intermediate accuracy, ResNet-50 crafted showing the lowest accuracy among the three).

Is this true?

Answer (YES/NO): NO